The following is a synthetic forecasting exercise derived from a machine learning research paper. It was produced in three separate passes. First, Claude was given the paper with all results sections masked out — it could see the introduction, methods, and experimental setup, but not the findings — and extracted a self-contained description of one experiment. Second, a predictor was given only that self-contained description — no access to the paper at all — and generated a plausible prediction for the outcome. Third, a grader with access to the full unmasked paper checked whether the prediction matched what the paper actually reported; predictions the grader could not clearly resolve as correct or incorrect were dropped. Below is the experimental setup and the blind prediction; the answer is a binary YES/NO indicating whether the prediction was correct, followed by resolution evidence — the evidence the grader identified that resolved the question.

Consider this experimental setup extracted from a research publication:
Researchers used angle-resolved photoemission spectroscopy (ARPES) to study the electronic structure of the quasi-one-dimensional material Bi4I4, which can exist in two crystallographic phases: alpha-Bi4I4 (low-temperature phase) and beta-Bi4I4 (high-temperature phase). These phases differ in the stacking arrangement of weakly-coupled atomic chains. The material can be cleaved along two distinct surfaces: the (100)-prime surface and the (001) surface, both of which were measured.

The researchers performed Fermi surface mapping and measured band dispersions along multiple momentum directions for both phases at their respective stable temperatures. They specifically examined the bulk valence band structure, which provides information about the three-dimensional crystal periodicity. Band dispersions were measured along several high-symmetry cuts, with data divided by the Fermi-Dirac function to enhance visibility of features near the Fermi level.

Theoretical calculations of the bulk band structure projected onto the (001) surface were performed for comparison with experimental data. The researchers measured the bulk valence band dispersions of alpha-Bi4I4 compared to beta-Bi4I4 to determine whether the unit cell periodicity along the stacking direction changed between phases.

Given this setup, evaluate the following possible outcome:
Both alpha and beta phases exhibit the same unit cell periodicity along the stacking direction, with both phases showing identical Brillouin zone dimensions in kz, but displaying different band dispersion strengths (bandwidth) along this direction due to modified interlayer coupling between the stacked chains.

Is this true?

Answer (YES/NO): NO